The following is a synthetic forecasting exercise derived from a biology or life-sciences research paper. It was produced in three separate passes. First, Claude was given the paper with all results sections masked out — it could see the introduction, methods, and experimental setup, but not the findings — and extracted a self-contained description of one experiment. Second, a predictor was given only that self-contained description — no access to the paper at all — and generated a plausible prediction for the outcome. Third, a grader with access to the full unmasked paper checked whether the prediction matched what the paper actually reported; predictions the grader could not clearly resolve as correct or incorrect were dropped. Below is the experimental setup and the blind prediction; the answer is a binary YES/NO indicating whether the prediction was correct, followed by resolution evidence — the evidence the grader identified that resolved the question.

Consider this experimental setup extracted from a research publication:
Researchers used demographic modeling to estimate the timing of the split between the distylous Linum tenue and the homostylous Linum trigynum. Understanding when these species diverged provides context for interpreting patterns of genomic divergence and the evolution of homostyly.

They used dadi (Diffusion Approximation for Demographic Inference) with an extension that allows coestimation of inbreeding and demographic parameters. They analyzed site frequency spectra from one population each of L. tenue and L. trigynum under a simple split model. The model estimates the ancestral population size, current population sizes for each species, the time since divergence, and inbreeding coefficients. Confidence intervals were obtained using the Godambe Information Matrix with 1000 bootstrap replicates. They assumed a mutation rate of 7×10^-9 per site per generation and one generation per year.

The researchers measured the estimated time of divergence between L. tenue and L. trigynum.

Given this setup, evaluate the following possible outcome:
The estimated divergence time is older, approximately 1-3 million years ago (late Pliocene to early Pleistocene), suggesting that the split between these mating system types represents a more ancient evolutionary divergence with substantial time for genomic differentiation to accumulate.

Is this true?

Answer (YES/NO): NO